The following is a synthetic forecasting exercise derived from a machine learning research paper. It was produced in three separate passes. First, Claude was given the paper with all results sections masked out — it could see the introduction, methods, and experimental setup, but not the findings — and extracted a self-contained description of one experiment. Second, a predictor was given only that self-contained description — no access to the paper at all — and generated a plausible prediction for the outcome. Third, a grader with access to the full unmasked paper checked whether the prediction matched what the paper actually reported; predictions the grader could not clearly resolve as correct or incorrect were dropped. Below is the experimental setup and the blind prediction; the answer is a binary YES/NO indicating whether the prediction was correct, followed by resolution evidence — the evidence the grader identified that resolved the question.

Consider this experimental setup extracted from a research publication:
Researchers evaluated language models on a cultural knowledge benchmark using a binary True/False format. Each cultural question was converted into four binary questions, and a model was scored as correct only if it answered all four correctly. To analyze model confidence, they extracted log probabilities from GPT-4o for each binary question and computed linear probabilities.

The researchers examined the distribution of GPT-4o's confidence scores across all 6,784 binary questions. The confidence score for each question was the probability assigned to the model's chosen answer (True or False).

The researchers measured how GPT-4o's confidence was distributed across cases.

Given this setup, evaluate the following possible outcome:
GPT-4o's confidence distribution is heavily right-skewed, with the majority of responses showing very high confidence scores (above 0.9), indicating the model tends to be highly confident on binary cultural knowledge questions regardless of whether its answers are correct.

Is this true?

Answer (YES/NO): YES